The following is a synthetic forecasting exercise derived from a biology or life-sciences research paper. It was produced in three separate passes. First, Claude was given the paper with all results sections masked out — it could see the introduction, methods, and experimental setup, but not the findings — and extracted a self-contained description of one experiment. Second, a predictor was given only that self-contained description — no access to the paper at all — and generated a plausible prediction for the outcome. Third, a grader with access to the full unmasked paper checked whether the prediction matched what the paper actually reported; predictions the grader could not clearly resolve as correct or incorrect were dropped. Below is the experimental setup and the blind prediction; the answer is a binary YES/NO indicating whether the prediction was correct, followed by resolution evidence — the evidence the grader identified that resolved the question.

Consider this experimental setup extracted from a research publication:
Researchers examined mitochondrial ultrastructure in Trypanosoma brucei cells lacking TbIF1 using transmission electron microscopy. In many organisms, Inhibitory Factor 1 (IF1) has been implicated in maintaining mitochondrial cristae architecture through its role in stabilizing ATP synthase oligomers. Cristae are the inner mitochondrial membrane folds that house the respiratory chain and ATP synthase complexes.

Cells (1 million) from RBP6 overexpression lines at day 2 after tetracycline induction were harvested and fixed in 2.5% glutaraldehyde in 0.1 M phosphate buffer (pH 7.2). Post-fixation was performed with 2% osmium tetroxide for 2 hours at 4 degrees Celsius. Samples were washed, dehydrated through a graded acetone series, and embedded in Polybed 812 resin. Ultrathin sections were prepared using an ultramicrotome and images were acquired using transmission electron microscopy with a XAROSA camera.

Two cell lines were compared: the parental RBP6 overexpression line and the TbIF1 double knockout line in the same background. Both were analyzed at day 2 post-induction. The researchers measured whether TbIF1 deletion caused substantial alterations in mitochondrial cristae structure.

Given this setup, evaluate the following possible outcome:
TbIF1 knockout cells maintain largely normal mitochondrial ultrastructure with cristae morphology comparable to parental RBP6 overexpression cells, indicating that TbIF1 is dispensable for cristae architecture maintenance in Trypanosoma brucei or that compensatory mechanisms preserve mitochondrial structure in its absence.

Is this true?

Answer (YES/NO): YES